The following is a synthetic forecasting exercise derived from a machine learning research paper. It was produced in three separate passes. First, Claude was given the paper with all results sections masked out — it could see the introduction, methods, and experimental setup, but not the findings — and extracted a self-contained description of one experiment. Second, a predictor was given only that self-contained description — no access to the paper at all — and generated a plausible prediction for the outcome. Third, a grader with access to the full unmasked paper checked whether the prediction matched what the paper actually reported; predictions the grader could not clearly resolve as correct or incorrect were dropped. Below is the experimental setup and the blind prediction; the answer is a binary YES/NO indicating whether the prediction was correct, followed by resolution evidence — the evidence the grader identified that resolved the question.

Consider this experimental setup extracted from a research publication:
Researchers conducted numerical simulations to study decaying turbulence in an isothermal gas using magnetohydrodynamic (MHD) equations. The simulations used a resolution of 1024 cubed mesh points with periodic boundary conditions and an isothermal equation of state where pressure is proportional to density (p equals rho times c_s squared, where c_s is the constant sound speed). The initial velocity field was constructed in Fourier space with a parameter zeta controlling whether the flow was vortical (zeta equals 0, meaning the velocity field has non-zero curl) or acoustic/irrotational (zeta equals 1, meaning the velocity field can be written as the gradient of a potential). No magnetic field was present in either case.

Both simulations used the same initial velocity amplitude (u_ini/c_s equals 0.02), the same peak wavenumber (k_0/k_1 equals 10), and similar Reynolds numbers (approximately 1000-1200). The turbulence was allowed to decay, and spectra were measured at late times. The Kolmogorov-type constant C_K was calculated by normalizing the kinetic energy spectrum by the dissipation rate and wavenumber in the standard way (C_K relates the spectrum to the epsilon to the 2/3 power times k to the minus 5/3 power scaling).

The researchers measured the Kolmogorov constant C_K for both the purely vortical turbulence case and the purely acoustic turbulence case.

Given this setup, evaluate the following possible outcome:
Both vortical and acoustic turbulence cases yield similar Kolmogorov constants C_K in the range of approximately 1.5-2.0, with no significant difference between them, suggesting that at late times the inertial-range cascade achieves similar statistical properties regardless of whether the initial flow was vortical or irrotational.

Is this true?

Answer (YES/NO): NO